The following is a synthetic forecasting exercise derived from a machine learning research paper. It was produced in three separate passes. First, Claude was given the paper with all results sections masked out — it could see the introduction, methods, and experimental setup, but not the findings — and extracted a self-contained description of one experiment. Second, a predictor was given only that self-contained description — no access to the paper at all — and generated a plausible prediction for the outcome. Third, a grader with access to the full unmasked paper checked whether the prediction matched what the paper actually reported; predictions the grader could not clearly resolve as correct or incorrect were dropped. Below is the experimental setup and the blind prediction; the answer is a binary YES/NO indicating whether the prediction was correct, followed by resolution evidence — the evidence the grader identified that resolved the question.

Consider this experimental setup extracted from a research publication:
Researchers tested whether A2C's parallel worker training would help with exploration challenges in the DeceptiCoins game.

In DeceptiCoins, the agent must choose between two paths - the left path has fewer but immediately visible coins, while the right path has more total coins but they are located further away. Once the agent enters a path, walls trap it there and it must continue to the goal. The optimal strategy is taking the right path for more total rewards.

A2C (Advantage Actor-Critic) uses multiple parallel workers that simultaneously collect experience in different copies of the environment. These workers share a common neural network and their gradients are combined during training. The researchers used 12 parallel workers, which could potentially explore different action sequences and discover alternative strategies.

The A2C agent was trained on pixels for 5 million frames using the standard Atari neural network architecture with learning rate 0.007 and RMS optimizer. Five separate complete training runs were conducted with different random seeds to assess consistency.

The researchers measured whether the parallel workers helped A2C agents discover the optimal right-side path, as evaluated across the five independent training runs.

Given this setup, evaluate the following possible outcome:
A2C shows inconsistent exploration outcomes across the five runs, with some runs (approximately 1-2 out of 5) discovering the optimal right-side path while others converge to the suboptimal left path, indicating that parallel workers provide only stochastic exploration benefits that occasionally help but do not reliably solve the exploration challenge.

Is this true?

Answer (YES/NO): NO